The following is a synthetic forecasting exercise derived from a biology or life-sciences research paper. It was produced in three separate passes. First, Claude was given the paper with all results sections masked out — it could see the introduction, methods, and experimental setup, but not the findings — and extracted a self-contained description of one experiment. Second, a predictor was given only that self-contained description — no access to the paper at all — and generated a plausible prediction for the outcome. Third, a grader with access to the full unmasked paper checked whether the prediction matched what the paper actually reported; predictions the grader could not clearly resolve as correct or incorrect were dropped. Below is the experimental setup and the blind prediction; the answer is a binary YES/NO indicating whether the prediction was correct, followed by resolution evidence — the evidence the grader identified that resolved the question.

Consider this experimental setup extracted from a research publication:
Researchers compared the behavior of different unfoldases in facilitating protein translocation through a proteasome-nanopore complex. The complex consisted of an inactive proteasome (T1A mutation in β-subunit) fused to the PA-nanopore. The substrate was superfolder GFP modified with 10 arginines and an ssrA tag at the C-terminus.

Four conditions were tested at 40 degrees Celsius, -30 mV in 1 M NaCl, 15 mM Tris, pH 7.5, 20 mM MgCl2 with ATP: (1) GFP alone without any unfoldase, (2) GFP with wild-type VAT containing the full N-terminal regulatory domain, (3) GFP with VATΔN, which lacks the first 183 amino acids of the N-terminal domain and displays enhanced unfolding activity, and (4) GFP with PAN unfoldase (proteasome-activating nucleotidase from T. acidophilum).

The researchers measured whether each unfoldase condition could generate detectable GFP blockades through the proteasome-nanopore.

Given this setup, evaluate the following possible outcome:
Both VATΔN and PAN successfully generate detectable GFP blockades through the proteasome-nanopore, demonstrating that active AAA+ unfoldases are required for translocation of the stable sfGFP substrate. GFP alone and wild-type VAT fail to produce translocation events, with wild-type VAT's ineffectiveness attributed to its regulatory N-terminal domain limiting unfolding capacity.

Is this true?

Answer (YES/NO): NO